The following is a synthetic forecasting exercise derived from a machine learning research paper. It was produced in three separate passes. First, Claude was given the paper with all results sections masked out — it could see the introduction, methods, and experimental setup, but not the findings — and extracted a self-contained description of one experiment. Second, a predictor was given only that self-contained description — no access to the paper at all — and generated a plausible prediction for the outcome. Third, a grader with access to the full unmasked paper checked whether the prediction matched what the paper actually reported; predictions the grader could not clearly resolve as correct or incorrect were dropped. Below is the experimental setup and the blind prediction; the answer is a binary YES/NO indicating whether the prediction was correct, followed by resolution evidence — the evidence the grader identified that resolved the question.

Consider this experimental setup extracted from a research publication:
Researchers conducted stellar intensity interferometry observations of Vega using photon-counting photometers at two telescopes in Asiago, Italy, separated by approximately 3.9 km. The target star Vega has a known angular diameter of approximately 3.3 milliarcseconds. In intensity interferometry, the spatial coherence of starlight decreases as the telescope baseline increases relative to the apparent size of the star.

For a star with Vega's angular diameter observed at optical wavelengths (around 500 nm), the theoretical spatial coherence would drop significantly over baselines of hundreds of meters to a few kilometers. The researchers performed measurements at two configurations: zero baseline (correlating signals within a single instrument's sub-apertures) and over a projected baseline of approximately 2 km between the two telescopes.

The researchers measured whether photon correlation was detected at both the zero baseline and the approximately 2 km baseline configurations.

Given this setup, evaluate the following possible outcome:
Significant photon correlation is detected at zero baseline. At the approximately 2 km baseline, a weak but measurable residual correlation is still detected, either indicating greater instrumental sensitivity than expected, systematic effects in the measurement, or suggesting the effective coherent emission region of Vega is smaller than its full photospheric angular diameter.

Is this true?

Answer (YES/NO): NO